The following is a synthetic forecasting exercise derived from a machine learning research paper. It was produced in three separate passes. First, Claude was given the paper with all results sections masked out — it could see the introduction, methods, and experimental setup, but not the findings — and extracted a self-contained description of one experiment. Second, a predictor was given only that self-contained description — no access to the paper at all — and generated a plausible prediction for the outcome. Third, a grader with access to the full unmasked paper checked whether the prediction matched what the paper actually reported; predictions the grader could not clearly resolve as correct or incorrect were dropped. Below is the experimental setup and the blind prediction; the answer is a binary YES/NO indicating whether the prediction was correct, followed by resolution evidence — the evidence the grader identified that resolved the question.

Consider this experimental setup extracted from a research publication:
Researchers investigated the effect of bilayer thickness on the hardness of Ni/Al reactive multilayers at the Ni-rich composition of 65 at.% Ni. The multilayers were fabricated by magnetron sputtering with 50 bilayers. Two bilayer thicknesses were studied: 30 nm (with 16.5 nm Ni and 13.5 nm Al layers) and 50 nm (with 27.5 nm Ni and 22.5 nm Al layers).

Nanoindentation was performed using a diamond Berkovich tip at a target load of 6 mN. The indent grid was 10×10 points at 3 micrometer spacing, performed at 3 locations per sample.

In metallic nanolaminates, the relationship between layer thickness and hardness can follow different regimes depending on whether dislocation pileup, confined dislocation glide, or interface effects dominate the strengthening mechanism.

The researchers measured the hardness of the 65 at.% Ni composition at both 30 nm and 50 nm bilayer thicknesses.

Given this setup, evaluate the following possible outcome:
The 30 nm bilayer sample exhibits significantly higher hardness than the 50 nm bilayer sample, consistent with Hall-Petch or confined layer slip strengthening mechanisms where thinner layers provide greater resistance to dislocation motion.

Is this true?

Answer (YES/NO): NO